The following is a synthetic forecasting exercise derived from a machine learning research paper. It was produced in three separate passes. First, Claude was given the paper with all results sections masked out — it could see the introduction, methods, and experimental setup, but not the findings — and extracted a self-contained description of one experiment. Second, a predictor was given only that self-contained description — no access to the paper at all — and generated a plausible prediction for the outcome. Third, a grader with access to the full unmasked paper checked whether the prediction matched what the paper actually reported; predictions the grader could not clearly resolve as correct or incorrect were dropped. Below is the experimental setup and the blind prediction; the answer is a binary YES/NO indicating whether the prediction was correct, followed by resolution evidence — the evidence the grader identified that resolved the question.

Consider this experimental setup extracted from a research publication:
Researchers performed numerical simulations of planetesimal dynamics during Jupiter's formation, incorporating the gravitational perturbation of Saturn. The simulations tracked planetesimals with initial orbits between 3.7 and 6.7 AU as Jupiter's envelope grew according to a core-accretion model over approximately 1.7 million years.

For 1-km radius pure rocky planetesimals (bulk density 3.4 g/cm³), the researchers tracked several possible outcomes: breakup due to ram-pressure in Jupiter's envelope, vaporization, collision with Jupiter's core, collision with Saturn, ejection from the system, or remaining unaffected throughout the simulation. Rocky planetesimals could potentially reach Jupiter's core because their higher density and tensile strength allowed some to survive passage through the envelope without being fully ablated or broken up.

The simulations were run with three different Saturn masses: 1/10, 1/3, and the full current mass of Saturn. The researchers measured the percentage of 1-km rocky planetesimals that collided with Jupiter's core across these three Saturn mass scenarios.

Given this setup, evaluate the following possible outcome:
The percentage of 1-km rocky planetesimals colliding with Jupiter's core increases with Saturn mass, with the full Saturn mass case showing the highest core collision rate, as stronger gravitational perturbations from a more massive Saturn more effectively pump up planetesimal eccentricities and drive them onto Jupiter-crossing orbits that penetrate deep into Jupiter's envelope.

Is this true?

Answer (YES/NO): NO